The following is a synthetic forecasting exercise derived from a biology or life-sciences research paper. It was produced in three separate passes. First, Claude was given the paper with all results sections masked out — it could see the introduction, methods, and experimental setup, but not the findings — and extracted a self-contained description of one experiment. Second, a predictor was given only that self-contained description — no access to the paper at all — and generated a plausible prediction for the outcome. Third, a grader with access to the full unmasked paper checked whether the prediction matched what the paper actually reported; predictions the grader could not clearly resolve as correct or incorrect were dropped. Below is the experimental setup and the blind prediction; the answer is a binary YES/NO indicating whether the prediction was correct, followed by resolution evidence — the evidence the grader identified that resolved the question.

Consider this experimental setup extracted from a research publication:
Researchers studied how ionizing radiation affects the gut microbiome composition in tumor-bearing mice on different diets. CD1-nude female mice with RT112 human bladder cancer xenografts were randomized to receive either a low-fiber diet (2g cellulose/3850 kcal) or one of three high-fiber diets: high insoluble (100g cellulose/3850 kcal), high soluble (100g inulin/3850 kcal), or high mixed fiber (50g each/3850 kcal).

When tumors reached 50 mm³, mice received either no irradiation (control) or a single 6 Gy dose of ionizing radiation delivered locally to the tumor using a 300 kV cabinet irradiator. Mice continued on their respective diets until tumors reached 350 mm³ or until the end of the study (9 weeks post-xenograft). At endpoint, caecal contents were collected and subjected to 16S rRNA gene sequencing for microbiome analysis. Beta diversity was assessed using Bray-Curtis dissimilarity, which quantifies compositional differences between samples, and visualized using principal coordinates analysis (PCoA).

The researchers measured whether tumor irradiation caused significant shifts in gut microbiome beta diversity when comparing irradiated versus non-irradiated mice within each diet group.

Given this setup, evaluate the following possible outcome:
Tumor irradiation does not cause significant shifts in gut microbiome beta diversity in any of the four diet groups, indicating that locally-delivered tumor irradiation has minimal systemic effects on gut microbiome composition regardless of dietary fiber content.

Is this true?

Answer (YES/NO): YES